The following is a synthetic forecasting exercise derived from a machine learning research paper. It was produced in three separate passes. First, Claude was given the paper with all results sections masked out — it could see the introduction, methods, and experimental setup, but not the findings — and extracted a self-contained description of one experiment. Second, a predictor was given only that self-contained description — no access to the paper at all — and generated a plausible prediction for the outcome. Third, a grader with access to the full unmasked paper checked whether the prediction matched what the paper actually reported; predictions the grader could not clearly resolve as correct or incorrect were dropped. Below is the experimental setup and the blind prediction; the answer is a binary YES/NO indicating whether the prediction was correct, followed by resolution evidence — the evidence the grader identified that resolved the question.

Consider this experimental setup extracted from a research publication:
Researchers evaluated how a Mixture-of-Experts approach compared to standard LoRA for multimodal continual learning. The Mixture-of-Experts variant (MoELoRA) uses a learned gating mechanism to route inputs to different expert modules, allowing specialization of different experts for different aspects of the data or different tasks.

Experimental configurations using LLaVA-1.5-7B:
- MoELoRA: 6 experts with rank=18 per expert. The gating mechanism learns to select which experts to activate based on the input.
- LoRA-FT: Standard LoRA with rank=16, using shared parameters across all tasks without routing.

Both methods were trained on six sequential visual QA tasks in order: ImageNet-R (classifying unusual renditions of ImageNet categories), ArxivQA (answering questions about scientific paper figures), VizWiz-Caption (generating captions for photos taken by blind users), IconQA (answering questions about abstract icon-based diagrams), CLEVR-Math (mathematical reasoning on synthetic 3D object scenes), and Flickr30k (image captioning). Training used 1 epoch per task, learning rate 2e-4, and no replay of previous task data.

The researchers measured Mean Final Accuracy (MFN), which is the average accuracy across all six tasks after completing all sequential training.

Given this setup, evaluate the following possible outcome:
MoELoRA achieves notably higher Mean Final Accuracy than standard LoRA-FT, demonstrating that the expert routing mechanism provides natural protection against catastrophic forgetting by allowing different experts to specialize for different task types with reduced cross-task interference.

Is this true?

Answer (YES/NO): NO